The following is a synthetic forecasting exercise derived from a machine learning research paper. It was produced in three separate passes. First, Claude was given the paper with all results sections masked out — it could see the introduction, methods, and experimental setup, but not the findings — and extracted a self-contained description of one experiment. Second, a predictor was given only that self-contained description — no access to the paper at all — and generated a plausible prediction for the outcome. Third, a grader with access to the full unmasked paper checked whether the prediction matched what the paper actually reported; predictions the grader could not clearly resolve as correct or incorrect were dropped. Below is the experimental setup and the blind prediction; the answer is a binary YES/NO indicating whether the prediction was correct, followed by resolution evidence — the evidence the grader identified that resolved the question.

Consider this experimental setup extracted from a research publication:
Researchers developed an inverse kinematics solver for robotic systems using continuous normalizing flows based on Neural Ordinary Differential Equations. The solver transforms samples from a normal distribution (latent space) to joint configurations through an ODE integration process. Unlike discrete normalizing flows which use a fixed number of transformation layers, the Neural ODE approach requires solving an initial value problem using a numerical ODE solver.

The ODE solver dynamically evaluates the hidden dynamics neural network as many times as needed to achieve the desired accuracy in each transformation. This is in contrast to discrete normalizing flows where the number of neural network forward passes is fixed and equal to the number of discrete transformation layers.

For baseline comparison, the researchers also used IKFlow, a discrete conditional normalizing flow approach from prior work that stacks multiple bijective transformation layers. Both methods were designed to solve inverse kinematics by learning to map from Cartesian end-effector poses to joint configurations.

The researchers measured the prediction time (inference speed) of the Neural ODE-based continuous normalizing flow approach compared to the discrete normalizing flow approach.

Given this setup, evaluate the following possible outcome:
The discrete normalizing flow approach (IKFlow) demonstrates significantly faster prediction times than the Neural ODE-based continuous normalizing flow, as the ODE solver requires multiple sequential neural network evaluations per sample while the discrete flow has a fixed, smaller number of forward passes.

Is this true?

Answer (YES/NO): YES